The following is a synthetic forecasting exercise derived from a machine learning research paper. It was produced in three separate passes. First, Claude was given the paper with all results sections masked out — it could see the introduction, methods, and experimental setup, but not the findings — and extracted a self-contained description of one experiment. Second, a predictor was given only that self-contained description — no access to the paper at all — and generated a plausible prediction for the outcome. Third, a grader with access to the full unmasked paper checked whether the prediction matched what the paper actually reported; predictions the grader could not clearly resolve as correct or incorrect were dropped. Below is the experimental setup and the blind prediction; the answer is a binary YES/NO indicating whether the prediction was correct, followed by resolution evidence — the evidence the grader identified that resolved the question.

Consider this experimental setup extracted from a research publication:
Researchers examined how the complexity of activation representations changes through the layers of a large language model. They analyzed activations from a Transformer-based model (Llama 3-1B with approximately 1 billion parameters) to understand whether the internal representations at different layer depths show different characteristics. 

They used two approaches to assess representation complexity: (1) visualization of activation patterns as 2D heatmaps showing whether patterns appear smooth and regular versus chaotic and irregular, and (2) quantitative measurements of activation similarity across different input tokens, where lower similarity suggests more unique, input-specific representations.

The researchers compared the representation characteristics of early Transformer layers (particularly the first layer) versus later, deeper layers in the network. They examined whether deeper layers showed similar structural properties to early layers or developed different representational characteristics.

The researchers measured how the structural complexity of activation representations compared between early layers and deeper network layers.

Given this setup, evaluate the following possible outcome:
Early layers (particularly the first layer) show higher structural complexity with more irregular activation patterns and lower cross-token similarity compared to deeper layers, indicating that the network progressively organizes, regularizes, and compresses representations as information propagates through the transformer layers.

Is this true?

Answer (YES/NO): NO